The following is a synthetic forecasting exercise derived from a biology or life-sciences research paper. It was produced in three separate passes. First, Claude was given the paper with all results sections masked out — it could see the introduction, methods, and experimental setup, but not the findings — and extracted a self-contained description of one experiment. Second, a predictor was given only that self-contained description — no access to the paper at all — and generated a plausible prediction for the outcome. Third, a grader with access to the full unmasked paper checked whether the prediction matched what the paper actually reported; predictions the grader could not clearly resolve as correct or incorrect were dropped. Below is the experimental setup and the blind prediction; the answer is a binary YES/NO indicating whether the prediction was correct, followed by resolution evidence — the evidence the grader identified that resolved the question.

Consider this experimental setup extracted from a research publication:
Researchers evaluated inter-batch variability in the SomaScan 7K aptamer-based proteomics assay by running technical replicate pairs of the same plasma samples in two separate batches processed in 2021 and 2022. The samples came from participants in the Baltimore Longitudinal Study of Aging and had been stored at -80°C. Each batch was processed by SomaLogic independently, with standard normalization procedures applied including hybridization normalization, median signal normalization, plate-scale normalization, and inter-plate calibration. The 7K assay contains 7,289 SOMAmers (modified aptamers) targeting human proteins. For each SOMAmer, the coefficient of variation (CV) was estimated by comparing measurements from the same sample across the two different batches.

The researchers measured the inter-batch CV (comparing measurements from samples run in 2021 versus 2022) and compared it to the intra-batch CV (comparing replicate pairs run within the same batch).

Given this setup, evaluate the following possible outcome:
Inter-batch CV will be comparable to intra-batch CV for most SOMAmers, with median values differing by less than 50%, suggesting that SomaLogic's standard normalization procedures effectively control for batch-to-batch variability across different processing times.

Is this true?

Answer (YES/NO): NO